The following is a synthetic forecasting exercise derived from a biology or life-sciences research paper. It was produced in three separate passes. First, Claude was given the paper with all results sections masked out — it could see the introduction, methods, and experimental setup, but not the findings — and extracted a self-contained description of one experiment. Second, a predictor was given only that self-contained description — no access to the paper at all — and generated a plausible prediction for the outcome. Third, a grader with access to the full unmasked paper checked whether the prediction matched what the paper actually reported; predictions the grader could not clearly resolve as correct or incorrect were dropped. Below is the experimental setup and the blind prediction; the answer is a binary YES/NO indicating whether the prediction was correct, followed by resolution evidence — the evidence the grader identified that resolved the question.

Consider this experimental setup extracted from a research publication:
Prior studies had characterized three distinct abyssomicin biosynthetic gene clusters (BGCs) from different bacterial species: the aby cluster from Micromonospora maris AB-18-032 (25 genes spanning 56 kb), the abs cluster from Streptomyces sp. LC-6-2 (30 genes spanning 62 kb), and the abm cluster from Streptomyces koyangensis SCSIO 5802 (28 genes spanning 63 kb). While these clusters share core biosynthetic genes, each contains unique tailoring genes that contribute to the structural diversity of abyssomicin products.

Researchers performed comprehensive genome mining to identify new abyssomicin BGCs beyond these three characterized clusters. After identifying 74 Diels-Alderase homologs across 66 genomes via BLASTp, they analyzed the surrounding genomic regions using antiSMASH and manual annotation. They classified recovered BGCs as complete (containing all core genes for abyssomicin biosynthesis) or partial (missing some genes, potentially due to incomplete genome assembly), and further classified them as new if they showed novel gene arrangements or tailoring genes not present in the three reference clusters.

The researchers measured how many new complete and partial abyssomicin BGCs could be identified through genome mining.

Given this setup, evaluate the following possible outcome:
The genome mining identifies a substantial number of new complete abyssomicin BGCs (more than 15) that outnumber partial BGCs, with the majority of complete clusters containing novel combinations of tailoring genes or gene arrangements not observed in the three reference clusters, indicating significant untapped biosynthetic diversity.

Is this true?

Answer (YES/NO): NO